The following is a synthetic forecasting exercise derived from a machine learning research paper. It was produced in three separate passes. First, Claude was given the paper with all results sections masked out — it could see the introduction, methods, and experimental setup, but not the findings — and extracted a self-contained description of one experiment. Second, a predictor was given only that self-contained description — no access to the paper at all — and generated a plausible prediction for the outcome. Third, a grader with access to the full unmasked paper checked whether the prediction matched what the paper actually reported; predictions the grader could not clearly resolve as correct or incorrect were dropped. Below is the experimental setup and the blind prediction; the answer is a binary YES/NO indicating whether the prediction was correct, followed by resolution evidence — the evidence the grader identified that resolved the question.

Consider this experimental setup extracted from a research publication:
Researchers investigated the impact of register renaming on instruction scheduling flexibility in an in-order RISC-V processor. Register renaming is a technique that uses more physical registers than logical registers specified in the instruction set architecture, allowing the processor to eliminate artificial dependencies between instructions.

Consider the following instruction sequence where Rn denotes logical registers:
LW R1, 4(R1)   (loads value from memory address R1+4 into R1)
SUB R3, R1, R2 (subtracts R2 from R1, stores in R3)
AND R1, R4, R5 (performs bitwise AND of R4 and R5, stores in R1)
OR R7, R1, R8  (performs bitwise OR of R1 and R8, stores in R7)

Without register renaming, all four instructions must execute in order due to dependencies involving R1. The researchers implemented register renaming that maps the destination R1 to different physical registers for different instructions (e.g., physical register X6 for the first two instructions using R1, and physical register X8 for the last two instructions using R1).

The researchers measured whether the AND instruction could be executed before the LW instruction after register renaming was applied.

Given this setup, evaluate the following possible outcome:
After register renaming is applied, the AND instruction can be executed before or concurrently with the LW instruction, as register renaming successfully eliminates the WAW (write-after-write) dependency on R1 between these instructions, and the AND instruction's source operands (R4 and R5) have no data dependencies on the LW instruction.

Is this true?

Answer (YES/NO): YES